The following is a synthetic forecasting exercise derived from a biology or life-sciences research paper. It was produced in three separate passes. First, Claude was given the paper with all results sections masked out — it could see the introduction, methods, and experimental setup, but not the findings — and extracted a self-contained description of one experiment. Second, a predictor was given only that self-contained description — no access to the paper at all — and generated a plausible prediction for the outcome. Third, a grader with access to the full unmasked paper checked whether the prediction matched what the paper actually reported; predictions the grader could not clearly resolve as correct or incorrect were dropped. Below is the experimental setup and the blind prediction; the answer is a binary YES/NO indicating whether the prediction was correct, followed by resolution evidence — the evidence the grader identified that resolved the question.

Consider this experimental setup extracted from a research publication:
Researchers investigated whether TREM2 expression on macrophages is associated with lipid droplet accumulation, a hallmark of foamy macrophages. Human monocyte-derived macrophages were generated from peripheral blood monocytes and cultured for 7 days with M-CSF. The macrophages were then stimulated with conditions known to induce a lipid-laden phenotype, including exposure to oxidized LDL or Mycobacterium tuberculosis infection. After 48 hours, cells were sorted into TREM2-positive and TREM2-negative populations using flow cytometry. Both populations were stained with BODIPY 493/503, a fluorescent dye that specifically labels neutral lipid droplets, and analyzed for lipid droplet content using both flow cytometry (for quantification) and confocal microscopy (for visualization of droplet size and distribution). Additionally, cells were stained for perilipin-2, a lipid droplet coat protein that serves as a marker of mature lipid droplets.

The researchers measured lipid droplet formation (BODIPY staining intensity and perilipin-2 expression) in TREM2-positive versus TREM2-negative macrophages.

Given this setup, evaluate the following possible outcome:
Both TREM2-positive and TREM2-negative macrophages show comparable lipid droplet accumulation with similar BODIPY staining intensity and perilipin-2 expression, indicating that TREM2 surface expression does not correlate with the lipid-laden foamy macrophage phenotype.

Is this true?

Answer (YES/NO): NO